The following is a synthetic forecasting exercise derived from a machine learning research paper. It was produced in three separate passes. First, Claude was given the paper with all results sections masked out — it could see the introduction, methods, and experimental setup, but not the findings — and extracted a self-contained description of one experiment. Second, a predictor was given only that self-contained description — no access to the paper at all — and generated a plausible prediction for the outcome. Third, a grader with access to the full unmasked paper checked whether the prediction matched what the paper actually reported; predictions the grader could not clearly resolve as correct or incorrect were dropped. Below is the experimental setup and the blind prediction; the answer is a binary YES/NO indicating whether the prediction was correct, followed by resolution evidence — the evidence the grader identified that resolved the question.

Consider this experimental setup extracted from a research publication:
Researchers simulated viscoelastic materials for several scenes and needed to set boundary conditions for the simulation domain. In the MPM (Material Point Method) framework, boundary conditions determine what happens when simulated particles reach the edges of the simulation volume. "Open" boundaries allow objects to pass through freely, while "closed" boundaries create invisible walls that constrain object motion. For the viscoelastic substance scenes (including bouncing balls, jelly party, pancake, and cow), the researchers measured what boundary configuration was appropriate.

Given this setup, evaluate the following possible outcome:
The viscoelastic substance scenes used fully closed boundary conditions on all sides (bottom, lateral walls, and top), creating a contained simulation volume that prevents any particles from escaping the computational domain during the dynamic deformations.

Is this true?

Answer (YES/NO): NO